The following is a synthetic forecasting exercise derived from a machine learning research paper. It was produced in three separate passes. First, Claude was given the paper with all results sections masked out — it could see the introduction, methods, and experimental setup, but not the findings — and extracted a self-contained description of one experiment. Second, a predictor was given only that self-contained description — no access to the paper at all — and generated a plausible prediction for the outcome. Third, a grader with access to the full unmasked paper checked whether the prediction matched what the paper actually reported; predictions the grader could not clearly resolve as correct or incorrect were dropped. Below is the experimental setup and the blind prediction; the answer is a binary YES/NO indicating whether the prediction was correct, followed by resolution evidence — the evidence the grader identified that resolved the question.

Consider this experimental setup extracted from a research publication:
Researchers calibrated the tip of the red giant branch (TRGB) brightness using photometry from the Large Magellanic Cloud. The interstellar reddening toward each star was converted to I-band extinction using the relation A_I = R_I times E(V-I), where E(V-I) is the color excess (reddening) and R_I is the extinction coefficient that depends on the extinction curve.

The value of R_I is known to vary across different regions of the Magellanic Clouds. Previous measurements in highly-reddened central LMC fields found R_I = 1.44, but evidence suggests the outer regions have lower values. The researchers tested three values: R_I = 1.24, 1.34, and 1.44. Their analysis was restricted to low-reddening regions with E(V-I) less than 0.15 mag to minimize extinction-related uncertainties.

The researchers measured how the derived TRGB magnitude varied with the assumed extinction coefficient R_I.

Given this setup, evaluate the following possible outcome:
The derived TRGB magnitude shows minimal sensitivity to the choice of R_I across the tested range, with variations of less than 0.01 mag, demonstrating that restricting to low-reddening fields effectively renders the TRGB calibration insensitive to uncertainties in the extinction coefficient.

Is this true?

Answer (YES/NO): NO